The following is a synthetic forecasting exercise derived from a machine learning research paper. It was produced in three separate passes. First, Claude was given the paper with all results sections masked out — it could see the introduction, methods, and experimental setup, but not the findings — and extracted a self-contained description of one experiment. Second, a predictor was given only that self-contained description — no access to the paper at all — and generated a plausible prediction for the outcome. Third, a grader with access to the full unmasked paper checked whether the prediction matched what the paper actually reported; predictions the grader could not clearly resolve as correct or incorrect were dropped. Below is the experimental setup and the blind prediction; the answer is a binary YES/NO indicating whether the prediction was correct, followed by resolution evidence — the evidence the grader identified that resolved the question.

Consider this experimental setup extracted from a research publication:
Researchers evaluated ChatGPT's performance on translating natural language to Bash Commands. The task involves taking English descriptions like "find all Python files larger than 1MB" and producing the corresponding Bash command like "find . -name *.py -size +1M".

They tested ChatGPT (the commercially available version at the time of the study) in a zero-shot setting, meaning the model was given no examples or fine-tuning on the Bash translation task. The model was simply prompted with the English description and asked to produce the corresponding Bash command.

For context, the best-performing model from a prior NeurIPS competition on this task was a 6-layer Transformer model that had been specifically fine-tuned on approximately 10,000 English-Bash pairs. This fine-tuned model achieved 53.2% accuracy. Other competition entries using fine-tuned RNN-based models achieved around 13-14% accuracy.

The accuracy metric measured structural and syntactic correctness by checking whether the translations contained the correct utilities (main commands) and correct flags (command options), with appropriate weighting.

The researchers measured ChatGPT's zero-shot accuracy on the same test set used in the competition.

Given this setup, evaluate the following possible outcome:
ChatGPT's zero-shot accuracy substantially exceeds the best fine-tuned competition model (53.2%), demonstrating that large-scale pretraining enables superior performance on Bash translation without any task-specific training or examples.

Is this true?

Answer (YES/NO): YES